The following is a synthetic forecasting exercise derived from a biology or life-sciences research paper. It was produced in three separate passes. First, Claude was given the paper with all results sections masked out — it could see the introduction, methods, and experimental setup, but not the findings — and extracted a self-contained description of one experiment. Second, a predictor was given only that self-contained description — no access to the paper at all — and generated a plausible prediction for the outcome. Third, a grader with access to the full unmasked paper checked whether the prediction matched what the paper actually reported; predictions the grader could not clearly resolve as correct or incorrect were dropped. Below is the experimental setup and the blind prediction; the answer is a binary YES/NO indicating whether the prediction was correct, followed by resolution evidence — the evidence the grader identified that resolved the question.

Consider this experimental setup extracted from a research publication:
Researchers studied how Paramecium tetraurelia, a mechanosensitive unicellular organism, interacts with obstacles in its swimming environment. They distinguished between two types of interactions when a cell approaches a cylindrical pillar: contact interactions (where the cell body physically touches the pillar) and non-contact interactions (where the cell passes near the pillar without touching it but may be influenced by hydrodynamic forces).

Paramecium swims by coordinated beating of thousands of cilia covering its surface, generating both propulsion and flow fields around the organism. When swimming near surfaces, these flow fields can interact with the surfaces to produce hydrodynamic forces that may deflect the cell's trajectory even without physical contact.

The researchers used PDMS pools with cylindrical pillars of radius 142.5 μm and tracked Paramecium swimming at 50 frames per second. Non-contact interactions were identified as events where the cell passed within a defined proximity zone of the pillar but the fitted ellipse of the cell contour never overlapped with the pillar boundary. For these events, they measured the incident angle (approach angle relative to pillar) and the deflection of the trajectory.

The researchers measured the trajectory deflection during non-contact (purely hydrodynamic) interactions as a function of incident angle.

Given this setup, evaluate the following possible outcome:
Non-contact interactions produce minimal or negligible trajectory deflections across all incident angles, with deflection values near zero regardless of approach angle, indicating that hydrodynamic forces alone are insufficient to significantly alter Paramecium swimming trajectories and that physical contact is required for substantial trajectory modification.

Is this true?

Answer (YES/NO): YES